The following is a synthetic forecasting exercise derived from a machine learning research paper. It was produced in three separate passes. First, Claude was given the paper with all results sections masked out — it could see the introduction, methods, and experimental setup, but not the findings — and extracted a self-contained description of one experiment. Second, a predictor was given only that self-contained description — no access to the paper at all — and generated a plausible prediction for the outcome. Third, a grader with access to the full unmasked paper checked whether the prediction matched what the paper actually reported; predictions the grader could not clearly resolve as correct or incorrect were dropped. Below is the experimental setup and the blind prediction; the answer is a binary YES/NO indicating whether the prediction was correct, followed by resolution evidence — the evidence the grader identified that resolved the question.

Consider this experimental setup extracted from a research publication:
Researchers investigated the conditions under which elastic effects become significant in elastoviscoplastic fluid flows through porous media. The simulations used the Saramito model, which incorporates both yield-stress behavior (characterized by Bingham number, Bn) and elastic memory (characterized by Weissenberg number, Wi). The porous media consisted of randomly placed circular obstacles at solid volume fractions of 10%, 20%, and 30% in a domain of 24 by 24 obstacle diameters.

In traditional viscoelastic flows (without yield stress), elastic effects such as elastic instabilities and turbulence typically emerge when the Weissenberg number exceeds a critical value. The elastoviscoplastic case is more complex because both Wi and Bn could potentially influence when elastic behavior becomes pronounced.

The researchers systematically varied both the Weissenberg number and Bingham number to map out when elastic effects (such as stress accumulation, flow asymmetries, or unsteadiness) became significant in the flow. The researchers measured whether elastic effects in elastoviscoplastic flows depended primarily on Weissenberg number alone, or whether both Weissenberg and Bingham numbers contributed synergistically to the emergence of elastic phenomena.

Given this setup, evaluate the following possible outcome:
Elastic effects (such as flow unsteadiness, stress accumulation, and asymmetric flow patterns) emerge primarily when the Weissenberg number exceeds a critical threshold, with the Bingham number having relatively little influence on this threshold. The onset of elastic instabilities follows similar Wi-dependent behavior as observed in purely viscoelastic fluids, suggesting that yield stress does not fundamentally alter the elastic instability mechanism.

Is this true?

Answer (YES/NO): NO